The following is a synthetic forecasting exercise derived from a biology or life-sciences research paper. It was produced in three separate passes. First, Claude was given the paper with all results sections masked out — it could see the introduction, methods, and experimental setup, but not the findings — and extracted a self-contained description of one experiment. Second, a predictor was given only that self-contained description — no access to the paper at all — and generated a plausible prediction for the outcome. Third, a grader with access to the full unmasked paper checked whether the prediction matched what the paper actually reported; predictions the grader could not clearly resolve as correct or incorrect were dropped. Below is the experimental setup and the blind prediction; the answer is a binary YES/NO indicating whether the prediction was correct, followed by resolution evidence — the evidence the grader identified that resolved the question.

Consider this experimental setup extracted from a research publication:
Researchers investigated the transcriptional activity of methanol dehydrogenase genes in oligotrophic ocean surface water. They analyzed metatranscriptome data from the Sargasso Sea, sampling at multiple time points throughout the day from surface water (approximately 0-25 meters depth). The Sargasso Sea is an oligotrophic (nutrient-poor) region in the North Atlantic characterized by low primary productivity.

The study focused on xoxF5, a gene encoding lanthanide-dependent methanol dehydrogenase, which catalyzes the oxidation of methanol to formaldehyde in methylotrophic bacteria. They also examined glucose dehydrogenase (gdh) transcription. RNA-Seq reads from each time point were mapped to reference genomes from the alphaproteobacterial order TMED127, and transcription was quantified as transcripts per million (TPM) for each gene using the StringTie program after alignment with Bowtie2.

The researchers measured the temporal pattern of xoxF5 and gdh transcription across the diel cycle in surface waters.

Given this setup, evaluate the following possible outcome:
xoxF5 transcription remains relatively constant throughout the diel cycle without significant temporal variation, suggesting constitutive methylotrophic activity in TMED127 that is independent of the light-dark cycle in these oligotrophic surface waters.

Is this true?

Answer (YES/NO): NO